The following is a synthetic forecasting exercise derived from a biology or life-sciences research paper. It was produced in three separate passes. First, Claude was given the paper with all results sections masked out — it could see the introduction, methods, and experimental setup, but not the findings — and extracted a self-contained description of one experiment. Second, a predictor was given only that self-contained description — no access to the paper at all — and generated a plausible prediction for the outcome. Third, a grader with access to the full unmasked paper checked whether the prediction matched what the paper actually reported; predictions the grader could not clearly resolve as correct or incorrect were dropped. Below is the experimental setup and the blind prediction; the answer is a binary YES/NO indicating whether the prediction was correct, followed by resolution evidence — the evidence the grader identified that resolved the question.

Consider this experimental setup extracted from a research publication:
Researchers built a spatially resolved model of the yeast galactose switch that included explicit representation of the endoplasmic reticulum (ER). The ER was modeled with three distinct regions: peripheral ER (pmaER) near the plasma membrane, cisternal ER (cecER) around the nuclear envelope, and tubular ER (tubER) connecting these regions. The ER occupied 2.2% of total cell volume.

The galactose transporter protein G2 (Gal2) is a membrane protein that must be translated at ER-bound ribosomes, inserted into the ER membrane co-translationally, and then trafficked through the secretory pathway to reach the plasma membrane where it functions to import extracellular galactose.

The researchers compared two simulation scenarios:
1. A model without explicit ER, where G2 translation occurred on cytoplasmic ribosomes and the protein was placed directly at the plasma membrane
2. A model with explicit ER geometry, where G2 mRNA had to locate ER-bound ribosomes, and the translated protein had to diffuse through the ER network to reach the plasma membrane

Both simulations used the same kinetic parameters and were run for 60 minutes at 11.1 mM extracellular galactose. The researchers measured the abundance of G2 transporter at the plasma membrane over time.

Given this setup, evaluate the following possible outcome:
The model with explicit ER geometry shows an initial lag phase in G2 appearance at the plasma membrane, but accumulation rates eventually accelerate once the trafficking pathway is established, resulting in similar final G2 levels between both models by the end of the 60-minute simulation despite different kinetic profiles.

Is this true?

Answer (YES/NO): NO